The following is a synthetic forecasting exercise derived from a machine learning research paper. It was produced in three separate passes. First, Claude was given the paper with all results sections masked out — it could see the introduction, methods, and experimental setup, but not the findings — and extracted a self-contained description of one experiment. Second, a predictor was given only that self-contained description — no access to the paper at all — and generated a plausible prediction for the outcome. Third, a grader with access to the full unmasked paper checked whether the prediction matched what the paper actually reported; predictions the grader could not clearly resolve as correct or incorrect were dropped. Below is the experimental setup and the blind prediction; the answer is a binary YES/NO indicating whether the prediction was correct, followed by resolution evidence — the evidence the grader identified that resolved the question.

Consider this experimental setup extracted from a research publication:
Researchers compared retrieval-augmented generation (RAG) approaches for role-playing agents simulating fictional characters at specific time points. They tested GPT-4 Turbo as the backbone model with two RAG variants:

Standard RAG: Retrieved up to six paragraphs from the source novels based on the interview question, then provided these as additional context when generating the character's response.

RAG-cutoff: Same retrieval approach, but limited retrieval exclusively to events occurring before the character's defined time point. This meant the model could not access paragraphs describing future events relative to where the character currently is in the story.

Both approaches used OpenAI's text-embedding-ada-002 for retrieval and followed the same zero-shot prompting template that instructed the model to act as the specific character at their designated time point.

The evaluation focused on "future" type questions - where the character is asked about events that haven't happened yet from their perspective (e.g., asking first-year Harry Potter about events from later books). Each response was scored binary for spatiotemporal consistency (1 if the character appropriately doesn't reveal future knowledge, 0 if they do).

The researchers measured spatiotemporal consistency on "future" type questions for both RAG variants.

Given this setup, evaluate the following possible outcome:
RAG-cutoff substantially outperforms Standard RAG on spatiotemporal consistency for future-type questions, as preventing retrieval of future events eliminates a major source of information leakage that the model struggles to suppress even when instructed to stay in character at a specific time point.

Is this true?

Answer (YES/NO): YES